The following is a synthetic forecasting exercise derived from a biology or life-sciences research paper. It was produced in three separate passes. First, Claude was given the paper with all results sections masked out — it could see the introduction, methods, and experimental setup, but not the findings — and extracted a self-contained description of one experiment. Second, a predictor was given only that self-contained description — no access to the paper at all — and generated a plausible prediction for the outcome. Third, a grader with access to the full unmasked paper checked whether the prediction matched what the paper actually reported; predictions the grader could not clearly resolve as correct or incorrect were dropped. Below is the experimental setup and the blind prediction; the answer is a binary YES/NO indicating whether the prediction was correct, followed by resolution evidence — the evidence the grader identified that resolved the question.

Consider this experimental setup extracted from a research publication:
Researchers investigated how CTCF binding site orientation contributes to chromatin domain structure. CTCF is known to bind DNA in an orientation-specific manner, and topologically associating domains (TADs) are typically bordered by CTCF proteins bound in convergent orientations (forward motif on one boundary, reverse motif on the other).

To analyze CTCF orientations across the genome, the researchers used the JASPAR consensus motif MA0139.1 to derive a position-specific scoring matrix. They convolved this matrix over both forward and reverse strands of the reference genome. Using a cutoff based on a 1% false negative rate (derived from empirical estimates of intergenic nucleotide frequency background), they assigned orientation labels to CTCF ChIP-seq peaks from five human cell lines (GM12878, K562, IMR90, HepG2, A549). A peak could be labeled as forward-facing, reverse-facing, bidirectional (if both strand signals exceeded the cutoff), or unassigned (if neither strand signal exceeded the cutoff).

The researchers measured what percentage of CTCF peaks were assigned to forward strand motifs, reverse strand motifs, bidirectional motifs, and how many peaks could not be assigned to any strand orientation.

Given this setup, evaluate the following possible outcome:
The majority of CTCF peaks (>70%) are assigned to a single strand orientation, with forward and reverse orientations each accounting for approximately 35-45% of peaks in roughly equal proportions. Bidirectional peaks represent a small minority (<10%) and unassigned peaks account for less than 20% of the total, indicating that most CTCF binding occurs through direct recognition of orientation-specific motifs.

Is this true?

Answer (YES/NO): NO